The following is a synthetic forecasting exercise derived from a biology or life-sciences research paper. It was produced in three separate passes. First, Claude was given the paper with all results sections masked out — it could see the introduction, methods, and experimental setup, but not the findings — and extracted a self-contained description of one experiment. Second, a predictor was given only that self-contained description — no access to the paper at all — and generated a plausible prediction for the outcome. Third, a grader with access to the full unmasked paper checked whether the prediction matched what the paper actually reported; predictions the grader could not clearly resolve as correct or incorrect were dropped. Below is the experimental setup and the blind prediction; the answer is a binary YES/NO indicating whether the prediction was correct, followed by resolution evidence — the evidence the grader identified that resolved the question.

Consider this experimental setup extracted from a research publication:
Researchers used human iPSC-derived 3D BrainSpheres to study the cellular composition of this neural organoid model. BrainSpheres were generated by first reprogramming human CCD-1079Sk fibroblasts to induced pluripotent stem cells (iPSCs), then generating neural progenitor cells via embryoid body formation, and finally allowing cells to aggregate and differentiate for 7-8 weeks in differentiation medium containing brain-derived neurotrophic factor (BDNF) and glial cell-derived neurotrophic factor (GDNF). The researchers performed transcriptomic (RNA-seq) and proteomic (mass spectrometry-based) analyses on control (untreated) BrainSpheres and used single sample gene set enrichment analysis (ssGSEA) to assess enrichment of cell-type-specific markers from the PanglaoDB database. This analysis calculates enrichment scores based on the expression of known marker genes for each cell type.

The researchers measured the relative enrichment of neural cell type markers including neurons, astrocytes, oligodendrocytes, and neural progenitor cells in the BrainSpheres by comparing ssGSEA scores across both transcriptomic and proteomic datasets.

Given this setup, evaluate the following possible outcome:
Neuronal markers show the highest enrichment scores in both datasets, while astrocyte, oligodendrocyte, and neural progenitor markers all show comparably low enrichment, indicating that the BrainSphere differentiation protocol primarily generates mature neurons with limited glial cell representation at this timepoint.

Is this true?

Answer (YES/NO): NO